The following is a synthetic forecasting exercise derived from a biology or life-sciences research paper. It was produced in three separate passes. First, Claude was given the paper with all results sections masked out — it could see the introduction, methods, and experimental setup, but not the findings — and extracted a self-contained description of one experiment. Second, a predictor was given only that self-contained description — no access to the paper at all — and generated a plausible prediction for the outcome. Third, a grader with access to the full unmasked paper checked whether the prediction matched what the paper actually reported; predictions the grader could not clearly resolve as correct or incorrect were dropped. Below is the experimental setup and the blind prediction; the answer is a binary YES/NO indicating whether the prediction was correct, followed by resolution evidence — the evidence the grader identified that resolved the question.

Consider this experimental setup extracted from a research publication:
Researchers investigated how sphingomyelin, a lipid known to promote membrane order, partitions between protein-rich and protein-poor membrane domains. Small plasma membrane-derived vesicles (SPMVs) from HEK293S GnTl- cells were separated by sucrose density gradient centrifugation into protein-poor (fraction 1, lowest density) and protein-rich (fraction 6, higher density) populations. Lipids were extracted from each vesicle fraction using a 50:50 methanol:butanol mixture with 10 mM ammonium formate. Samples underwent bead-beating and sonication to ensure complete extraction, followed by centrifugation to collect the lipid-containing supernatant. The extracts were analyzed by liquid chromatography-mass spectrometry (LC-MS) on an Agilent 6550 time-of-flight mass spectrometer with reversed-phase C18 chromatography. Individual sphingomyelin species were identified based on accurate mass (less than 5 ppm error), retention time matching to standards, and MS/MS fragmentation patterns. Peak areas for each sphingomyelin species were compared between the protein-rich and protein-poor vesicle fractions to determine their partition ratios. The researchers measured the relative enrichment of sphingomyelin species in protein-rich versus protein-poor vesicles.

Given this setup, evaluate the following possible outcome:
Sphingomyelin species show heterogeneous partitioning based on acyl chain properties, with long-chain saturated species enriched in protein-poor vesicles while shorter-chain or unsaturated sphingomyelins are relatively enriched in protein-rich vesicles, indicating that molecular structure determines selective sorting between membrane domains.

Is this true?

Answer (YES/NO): NO